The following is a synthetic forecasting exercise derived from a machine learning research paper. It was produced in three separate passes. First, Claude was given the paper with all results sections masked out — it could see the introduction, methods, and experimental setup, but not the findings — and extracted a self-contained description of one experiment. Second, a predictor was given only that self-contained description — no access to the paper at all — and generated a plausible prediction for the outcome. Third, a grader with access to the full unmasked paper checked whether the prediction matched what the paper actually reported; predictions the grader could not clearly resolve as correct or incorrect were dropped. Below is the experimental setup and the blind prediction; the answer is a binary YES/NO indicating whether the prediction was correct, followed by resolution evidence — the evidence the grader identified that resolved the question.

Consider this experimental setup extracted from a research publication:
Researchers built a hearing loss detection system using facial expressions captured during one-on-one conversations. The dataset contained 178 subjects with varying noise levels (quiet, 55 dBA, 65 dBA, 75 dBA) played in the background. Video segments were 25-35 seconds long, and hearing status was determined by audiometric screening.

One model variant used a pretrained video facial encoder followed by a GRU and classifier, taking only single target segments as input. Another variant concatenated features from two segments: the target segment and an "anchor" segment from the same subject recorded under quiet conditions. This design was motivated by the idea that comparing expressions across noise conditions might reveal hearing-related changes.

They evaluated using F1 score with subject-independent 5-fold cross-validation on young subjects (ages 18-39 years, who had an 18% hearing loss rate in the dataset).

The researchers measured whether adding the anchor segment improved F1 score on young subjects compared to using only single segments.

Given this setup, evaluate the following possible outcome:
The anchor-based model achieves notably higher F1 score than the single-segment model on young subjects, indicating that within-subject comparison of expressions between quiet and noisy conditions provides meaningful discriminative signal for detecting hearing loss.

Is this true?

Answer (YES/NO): YES